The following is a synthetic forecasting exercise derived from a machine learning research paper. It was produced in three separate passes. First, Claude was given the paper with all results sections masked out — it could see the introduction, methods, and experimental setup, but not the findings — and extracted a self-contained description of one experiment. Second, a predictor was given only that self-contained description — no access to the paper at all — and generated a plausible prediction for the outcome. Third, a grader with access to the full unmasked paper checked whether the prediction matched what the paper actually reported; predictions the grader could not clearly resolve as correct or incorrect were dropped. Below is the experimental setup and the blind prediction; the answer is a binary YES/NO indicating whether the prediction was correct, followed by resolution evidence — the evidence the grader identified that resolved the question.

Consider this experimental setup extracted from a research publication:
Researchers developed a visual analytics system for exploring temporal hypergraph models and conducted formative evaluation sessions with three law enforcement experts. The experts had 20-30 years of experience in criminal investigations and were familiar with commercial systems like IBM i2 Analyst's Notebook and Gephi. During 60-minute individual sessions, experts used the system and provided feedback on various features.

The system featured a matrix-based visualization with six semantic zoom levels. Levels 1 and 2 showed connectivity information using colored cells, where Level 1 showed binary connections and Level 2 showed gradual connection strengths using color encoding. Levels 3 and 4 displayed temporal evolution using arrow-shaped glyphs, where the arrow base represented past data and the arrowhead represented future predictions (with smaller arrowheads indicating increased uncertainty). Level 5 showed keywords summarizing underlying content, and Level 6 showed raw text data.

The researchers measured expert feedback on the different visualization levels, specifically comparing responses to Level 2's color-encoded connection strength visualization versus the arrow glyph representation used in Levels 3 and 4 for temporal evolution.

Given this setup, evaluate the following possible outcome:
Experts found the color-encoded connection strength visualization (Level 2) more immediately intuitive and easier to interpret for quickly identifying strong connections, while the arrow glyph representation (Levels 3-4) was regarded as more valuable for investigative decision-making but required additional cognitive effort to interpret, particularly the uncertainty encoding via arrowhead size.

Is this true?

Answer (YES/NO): NO